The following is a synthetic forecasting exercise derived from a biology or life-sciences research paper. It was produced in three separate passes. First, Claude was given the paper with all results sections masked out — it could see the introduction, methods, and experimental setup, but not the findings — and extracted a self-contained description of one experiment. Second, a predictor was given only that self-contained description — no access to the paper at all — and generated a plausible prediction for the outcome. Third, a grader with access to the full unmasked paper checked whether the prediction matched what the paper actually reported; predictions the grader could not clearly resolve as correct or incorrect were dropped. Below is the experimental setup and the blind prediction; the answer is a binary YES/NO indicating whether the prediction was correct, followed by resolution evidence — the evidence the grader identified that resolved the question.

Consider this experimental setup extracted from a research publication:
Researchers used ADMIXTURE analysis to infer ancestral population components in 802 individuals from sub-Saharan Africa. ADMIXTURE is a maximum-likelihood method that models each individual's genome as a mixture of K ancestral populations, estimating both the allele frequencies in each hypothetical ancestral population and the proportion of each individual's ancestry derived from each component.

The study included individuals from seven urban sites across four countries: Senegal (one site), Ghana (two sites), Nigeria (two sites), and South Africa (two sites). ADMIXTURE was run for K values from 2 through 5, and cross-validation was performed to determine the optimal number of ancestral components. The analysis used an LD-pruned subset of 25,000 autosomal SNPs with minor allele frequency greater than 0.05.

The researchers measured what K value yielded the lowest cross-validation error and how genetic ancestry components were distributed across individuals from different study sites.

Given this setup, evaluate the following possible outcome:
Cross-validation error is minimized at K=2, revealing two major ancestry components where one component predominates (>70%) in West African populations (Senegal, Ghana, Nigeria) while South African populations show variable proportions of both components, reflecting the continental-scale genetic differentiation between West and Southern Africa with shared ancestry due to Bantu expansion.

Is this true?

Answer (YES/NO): NO